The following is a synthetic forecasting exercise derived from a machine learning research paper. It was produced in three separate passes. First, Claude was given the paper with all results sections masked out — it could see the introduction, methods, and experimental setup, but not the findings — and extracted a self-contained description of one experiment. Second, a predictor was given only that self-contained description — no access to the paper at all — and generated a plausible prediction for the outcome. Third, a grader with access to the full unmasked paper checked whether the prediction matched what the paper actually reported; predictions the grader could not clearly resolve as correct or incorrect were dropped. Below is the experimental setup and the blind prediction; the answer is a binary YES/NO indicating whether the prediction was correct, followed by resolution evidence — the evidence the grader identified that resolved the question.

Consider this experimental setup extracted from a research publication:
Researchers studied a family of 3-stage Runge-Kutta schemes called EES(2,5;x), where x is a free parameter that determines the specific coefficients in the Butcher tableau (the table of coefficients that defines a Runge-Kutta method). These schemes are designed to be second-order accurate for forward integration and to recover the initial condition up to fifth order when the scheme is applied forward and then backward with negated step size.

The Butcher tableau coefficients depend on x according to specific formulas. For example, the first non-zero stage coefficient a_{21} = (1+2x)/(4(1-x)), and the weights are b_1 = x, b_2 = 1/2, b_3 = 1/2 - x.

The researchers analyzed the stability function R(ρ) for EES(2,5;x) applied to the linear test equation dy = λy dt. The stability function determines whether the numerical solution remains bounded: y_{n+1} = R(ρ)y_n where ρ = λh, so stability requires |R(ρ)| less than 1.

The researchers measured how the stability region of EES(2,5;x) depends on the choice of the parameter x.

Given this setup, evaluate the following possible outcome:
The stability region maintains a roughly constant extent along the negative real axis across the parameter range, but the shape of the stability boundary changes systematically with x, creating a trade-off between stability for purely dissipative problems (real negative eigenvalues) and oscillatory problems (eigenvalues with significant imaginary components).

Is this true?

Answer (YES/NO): NO